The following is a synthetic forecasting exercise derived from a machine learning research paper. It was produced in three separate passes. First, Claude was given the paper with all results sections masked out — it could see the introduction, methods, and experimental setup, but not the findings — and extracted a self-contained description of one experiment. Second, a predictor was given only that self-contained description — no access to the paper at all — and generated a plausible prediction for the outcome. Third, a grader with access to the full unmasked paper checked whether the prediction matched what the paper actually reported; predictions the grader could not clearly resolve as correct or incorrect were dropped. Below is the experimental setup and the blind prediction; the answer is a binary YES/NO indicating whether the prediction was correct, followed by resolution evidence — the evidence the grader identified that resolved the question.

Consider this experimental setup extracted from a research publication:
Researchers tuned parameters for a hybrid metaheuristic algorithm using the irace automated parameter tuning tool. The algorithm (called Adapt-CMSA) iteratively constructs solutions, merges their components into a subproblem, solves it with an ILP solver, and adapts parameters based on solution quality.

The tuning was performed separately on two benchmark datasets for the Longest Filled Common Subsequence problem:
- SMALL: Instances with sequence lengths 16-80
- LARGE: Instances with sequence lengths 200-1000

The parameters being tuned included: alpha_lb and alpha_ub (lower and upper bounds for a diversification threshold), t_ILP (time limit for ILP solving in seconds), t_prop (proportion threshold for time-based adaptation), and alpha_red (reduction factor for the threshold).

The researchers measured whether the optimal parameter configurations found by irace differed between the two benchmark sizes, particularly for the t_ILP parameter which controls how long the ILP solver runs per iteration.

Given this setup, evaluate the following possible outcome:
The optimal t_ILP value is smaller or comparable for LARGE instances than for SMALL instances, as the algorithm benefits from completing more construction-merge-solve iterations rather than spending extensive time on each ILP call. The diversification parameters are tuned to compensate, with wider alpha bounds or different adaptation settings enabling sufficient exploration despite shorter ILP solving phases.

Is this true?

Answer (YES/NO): NO